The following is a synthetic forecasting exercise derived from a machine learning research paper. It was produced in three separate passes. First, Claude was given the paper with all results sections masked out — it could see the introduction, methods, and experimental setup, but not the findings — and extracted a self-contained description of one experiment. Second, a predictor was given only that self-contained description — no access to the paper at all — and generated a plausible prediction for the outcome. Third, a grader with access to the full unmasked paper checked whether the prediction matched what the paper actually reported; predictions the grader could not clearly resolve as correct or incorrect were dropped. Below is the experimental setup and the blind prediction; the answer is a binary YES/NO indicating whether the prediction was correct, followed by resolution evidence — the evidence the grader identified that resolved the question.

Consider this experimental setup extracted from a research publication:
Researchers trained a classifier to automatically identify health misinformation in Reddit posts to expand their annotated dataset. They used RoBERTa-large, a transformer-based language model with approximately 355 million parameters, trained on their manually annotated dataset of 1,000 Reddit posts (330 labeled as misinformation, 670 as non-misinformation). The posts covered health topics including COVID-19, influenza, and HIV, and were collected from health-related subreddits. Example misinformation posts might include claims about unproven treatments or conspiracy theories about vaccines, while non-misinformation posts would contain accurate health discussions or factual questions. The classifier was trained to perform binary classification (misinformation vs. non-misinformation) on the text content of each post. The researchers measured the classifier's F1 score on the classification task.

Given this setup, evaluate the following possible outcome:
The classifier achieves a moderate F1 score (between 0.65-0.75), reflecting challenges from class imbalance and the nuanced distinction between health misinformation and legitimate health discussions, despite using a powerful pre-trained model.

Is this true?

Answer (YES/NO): NO